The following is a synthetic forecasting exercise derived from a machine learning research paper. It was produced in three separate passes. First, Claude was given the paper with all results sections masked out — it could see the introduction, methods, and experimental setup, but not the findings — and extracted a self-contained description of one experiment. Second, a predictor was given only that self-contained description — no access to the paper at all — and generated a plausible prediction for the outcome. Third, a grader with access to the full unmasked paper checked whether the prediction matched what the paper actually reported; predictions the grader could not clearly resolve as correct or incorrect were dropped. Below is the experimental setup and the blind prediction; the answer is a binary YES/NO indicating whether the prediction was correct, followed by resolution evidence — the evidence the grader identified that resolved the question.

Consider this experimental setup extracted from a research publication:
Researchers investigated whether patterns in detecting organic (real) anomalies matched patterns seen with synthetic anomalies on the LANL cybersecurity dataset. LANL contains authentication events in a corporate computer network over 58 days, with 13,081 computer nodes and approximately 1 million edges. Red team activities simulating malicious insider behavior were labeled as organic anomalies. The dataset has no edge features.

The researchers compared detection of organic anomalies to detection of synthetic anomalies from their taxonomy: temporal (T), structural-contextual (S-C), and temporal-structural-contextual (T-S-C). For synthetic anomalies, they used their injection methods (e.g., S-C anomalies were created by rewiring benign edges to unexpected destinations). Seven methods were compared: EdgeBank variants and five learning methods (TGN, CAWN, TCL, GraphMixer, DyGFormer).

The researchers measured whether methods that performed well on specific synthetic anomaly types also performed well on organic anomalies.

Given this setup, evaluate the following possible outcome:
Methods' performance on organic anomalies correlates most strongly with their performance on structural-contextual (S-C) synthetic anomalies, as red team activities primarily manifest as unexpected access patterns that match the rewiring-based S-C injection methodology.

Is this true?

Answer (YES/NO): NO